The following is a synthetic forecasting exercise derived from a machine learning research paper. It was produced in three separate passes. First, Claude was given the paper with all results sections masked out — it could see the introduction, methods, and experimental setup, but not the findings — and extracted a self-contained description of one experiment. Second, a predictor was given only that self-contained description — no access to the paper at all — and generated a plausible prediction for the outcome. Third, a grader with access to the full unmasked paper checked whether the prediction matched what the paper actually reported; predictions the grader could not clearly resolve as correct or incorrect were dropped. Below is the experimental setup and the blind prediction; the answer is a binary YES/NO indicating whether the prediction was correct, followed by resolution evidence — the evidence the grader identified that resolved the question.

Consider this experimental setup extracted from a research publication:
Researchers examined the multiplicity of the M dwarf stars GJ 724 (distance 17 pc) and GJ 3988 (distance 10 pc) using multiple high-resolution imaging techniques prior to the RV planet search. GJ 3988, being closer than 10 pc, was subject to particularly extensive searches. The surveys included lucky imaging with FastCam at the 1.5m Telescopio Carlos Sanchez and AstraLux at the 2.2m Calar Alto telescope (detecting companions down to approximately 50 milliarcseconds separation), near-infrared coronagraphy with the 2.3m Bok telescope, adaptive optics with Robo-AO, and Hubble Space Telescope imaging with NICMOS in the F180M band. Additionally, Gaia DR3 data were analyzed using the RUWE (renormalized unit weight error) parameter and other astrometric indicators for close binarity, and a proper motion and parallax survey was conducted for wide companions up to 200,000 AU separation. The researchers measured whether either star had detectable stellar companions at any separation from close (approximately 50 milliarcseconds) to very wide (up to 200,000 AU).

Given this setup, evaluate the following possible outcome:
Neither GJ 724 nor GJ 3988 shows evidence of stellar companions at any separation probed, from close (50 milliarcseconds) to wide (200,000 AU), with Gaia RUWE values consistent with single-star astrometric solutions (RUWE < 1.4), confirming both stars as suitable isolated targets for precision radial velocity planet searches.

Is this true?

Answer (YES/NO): NO